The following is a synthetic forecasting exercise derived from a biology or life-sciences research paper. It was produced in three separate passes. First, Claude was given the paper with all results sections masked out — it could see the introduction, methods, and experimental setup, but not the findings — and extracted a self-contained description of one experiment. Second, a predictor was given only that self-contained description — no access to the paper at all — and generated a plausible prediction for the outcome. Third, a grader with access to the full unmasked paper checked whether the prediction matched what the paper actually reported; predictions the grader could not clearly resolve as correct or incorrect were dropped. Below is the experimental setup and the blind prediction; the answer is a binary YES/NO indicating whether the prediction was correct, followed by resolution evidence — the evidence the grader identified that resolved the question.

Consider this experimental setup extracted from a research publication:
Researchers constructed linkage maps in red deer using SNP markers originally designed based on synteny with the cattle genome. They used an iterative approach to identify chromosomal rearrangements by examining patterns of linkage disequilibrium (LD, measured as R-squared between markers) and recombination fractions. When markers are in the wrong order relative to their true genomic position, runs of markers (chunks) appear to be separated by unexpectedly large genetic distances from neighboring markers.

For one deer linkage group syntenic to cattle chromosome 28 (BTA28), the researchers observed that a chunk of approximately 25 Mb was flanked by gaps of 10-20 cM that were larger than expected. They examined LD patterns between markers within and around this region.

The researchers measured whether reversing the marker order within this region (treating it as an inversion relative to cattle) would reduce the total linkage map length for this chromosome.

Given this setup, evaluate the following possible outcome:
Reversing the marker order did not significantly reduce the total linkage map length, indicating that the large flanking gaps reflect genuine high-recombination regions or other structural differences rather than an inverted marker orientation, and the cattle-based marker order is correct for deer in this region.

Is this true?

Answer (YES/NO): NO